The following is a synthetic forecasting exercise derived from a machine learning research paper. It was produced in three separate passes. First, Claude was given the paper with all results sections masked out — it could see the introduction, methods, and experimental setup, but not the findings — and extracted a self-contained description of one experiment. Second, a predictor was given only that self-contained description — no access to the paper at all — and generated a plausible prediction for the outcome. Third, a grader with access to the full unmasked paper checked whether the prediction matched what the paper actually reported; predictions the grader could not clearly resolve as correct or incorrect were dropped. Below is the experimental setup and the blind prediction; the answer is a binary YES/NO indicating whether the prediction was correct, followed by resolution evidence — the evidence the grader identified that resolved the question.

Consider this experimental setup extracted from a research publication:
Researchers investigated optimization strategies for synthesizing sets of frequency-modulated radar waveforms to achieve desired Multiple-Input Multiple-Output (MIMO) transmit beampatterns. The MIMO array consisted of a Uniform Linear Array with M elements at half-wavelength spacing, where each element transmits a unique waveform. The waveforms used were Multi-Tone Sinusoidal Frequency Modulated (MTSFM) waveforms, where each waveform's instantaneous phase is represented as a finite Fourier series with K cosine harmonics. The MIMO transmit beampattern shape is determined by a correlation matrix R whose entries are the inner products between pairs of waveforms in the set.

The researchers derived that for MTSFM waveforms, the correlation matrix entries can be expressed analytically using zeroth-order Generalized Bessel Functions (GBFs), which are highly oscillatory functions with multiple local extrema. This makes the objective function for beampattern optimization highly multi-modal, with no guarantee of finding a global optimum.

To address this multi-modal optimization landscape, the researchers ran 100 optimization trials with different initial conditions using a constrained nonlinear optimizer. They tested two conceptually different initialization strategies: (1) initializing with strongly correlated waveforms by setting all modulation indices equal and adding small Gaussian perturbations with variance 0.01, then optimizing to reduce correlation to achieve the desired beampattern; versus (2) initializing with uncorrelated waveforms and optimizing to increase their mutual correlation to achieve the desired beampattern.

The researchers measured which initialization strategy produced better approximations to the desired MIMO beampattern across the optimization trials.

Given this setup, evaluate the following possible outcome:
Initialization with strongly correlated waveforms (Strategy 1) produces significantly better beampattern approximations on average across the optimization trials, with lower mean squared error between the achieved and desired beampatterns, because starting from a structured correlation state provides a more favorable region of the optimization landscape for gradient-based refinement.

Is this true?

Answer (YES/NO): YES